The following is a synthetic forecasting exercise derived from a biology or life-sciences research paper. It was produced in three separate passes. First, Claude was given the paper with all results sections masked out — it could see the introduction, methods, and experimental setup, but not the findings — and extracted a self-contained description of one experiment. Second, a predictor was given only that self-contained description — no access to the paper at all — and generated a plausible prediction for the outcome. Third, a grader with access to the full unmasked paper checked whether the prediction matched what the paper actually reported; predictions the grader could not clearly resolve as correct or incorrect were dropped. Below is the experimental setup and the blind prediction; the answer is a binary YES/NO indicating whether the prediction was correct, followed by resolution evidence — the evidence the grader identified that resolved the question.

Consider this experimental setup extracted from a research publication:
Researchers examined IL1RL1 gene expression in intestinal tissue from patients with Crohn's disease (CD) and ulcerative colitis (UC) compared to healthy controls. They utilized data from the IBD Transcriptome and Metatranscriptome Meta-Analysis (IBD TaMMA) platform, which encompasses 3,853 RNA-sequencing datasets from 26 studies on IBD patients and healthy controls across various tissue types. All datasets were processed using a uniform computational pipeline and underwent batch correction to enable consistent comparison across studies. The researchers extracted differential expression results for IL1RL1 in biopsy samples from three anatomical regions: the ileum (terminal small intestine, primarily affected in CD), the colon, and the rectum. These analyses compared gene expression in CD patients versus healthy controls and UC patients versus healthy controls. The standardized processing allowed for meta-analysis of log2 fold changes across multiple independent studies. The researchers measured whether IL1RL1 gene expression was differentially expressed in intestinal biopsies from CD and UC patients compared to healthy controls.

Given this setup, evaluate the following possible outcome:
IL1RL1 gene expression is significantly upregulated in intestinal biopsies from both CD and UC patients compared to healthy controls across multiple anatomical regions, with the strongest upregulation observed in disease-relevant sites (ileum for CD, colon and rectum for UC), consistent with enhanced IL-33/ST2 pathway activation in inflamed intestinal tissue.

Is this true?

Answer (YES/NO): NO